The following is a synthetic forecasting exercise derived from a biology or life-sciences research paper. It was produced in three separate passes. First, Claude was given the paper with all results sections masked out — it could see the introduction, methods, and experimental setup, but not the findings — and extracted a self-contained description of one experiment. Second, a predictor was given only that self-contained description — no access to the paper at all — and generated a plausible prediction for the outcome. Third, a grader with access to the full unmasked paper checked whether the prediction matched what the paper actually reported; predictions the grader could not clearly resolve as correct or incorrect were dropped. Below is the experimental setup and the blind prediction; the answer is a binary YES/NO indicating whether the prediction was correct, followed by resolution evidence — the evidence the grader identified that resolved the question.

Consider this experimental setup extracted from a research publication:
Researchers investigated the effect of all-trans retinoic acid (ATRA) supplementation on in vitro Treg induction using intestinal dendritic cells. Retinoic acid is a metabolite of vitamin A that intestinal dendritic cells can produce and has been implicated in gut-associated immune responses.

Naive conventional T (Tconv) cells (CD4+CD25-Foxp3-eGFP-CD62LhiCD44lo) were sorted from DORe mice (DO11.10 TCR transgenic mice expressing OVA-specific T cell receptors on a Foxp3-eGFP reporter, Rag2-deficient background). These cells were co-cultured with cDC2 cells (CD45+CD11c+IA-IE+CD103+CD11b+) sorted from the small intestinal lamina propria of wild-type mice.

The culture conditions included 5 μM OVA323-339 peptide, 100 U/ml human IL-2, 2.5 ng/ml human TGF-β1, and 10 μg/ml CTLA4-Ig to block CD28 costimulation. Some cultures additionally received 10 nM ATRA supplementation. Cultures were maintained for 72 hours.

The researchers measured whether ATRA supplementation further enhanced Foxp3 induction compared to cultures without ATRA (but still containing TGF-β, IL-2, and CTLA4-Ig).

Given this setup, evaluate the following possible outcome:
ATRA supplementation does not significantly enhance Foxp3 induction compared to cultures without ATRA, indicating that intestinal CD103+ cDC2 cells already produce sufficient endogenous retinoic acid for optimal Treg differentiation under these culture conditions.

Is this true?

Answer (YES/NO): NO